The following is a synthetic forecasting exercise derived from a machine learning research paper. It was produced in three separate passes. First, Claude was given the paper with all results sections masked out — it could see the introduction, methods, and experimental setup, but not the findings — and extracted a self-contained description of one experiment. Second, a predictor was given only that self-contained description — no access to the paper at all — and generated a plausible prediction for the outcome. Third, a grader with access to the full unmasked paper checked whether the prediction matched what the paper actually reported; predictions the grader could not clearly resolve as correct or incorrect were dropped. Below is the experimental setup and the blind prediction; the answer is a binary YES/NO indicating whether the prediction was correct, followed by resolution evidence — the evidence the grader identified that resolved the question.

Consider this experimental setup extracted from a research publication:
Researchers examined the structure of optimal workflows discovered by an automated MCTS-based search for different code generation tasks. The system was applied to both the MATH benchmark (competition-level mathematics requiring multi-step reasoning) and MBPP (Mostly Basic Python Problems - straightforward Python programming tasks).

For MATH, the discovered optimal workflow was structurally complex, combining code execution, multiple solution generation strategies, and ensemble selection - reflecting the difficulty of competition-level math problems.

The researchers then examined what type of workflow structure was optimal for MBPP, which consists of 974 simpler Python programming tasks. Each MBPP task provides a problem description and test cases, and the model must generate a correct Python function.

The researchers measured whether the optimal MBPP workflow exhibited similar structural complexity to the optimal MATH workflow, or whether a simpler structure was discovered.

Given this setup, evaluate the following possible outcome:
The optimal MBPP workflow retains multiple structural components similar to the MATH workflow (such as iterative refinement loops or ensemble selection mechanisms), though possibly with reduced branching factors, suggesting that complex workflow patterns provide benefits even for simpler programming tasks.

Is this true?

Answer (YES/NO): YES